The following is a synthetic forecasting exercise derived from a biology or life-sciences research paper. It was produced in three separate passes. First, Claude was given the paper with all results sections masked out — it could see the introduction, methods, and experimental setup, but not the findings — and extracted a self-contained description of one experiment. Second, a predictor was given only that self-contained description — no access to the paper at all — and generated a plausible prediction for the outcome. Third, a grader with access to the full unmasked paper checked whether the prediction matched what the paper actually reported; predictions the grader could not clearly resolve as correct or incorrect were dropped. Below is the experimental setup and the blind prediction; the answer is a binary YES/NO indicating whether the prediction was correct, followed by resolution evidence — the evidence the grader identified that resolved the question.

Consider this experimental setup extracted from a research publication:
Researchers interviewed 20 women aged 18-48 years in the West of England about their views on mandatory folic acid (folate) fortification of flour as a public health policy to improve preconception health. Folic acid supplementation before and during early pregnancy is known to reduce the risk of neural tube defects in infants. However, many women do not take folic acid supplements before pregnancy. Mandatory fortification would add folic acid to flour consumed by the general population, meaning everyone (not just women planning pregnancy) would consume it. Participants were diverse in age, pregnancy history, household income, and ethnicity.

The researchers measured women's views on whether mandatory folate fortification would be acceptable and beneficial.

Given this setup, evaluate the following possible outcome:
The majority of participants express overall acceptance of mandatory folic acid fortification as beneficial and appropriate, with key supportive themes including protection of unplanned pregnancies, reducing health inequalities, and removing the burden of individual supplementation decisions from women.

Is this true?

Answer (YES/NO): NO